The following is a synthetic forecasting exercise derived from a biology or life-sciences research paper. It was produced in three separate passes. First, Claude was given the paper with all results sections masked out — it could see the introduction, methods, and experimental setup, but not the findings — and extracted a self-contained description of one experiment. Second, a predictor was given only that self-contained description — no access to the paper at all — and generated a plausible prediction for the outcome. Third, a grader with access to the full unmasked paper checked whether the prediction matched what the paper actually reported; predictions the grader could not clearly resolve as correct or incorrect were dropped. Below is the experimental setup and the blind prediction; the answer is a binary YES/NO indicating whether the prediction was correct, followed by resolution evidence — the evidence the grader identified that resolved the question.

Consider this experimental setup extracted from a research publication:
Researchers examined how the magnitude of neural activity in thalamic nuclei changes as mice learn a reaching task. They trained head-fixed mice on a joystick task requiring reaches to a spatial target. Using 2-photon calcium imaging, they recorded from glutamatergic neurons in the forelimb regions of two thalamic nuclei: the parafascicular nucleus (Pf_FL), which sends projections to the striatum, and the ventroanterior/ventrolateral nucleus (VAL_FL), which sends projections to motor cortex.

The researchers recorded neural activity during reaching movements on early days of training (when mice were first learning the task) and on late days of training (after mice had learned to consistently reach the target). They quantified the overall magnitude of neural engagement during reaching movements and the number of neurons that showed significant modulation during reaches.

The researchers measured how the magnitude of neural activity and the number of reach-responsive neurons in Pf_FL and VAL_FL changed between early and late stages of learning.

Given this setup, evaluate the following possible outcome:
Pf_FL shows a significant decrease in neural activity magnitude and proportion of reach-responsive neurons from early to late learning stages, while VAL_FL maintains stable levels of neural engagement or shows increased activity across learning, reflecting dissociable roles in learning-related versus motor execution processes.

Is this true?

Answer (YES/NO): NO